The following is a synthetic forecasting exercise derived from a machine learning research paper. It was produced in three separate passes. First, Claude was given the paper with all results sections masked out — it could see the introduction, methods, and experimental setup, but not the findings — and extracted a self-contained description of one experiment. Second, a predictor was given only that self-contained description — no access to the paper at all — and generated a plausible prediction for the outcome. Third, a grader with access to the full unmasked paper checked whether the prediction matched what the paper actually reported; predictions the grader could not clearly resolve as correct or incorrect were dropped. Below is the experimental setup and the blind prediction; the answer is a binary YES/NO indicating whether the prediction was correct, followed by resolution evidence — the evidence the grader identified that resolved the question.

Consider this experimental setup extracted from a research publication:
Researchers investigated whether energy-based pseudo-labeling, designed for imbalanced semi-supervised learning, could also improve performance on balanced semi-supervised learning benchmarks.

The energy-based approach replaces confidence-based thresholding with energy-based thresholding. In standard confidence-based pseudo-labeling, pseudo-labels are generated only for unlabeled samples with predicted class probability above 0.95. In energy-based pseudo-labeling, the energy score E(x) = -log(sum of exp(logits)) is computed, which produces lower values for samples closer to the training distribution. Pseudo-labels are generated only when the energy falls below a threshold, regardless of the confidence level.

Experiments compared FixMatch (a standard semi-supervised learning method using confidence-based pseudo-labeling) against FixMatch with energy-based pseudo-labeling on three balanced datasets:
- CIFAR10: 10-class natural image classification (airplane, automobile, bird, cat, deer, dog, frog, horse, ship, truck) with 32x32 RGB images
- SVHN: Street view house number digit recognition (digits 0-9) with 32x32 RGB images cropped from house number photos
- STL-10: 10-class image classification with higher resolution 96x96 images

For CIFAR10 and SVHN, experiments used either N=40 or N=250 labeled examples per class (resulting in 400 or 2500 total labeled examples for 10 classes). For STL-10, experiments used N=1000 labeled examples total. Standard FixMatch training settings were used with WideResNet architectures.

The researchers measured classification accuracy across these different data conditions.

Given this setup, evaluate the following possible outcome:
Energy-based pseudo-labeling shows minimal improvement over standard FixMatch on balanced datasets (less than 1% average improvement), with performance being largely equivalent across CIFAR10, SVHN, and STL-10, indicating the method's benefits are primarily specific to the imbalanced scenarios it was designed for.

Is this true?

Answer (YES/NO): NO